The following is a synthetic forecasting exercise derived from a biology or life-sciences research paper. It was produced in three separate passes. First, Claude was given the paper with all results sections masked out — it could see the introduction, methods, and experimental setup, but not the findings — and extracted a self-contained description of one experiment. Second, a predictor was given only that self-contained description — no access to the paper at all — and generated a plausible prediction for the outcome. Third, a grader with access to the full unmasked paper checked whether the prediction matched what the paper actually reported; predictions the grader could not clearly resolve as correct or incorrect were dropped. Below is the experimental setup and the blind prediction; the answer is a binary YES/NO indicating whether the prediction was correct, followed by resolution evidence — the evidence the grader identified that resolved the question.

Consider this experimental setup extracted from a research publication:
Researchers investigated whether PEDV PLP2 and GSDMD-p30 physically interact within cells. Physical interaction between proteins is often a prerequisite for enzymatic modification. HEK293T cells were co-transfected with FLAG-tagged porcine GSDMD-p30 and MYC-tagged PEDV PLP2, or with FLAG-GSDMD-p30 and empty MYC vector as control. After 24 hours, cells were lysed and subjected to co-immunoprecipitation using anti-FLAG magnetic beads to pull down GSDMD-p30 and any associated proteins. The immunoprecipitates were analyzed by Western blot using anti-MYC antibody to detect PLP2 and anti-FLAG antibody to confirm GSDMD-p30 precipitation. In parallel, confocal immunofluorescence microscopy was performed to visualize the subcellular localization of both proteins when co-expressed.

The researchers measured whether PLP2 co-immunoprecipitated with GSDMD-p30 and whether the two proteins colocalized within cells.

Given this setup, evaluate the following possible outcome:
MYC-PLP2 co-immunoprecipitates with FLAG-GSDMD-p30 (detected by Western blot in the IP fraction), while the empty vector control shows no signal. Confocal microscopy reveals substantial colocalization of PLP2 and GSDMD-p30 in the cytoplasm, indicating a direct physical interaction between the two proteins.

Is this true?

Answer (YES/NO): YES